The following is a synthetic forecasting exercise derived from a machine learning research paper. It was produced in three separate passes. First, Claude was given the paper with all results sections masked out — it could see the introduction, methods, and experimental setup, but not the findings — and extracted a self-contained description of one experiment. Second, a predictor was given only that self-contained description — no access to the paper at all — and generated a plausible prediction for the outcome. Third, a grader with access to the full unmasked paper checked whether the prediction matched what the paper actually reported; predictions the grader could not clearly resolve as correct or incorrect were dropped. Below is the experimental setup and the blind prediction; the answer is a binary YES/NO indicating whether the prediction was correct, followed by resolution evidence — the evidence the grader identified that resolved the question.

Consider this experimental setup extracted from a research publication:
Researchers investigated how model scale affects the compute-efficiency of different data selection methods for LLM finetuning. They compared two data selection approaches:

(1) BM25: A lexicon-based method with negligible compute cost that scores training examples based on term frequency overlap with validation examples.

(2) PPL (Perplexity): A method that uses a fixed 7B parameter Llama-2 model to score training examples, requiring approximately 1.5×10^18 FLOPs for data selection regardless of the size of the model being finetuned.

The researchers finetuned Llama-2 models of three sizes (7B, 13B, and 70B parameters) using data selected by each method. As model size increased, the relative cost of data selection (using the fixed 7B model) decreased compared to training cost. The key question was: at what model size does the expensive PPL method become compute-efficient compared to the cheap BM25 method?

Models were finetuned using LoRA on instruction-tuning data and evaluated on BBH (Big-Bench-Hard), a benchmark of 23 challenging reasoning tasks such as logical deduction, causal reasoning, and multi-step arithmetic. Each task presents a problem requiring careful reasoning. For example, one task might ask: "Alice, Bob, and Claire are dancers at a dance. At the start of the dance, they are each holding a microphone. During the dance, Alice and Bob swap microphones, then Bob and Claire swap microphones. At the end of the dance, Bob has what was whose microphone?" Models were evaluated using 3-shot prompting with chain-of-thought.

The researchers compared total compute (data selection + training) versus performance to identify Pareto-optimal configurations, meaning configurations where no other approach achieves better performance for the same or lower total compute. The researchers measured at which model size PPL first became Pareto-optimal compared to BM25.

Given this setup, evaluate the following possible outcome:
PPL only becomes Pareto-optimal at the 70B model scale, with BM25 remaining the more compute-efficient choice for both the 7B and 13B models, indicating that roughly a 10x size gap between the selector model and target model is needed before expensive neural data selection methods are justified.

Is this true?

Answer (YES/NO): NO